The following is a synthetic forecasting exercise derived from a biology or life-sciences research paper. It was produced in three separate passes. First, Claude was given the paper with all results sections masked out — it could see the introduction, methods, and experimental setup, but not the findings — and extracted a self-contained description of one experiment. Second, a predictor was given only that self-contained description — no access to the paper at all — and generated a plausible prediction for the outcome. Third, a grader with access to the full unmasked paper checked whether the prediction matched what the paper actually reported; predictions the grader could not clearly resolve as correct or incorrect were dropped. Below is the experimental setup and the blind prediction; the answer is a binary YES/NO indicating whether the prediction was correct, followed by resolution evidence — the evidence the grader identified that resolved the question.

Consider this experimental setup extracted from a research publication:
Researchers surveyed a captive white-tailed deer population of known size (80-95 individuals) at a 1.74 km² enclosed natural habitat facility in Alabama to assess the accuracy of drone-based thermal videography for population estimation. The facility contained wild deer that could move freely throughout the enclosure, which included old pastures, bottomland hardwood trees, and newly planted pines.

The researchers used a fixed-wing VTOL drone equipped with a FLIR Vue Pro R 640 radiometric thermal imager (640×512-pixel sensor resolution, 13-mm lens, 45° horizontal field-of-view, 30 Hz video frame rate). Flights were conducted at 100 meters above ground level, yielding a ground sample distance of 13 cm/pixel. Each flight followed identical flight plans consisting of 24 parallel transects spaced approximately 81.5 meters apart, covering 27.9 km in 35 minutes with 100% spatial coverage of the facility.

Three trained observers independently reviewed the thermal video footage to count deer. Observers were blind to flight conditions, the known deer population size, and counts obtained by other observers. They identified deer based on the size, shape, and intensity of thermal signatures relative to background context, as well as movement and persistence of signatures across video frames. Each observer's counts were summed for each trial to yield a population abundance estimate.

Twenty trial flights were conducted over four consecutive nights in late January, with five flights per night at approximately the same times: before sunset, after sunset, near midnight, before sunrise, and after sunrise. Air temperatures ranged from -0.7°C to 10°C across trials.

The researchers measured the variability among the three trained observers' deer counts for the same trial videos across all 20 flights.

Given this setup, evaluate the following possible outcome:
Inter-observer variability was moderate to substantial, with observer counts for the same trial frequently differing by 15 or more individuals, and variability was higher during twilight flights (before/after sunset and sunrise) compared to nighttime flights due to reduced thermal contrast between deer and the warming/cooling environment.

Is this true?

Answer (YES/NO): NO